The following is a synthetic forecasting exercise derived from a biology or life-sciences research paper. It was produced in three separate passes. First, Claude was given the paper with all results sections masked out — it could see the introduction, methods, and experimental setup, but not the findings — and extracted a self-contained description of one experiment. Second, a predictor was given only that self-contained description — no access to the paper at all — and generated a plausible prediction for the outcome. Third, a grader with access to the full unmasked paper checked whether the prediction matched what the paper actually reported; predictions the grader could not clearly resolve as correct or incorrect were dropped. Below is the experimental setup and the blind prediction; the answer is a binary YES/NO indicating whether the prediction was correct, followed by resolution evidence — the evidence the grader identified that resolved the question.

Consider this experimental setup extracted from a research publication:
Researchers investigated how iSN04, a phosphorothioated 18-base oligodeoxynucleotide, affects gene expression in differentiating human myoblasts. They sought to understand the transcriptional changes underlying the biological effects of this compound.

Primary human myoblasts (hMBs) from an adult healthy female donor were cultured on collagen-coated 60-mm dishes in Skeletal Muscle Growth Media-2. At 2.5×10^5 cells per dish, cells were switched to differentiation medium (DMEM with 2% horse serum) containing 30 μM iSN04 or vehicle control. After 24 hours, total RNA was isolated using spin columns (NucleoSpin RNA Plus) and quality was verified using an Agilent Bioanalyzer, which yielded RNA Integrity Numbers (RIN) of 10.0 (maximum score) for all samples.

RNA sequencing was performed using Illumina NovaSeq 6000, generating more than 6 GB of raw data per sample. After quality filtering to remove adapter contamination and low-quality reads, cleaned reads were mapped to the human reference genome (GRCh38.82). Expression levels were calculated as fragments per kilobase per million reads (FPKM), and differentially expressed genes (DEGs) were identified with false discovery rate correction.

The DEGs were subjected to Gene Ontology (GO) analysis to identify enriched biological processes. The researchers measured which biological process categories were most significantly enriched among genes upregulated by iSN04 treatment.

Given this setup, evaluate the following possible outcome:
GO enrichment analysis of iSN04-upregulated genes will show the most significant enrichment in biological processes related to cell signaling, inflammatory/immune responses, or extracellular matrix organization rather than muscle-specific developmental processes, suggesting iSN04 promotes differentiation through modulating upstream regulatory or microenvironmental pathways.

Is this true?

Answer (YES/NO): NO